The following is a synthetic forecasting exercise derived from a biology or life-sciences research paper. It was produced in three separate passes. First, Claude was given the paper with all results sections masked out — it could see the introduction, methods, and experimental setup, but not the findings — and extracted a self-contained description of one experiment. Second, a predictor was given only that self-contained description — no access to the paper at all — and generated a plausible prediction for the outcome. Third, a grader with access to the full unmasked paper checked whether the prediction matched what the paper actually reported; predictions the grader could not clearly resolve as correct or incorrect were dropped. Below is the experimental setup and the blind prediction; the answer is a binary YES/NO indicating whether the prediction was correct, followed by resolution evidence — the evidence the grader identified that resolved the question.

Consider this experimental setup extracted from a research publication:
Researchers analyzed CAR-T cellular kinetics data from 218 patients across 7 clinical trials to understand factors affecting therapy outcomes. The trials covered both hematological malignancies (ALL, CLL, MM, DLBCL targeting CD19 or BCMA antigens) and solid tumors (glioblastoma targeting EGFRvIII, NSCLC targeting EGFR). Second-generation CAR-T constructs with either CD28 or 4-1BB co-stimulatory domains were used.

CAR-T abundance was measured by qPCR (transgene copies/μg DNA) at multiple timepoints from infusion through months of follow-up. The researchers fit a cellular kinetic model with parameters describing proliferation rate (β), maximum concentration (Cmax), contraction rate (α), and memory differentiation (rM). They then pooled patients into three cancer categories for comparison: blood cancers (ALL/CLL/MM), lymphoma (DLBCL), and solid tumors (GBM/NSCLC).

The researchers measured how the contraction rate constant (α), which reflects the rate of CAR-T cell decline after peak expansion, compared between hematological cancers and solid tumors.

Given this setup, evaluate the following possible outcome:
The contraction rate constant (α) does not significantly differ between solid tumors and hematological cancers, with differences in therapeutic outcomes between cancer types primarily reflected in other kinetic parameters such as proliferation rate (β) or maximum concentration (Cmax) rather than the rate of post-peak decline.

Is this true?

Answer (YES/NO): NO